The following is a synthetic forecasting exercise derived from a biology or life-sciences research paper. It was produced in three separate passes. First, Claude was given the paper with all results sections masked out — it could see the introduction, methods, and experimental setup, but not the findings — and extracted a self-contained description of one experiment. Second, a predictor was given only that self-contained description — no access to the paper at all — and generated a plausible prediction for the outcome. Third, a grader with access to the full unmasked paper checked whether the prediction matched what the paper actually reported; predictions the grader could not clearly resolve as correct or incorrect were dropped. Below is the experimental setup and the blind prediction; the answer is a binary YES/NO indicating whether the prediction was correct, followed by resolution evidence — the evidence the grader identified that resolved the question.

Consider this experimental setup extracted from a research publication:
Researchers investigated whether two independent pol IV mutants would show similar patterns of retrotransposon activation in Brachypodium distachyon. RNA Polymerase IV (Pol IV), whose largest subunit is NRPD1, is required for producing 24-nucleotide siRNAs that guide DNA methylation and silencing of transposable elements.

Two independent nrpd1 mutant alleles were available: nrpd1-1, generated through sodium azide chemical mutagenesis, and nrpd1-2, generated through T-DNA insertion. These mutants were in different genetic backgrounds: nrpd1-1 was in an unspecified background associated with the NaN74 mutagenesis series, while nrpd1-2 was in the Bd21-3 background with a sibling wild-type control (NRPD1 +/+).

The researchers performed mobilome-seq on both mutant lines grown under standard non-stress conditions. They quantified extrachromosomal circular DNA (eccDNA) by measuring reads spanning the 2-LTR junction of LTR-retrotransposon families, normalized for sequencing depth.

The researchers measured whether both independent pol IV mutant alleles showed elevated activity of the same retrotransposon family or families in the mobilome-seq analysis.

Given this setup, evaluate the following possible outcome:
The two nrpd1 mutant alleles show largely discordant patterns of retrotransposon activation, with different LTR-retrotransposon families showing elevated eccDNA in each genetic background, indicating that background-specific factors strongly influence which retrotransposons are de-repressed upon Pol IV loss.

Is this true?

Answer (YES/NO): NO